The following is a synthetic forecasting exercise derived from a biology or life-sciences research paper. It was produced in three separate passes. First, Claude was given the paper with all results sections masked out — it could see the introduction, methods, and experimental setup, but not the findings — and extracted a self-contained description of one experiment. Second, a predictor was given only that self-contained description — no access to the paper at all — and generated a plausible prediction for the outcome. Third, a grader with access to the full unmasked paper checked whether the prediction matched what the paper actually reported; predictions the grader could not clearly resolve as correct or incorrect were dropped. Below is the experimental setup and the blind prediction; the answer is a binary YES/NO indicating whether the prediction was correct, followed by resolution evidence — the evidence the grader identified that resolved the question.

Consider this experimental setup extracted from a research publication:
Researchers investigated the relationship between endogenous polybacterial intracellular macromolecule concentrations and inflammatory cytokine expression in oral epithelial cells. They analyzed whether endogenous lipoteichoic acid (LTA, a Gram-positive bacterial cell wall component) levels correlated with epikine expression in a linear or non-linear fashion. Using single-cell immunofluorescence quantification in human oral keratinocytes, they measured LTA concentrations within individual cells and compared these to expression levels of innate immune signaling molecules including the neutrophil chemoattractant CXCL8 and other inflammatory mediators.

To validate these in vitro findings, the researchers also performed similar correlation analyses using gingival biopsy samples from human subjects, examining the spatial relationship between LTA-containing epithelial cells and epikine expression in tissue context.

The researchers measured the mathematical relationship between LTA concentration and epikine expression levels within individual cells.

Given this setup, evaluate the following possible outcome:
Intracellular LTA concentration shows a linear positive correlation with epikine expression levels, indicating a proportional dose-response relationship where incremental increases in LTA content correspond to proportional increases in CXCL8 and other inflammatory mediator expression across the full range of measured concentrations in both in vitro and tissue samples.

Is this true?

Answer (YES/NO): YES